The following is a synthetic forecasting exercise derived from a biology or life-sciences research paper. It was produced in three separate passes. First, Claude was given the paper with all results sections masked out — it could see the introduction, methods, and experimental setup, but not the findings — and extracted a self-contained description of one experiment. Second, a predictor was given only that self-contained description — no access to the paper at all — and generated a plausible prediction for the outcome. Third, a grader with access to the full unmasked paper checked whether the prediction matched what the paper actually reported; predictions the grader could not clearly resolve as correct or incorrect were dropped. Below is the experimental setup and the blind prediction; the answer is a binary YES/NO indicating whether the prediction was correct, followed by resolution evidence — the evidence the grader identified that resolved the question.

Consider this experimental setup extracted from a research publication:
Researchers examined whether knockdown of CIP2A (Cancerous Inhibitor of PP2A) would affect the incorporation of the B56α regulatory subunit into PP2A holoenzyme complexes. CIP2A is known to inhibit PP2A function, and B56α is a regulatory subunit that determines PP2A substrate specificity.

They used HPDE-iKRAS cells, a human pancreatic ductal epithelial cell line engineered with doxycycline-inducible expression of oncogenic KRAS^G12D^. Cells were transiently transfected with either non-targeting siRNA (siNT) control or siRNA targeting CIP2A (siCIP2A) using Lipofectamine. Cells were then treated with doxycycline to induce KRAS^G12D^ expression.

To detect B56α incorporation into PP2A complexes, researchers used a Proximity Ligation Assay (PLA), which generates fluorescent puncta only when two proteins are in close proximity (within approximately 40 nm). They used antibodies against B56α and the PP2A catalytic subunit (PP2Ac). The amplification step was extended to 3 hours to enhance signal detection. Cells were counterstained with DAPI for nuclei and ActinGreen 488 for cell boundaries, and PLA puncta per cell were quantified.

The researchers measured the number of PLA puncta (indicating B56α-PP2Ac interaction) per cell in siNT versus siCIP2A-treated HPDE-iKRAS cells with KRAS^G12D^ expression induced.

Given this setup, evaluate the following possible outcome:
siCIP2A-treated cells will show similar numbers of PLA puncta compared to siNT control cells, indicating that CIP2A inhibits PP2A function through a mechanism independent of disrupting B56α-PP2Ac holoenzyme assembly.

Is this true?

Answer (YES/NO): NO